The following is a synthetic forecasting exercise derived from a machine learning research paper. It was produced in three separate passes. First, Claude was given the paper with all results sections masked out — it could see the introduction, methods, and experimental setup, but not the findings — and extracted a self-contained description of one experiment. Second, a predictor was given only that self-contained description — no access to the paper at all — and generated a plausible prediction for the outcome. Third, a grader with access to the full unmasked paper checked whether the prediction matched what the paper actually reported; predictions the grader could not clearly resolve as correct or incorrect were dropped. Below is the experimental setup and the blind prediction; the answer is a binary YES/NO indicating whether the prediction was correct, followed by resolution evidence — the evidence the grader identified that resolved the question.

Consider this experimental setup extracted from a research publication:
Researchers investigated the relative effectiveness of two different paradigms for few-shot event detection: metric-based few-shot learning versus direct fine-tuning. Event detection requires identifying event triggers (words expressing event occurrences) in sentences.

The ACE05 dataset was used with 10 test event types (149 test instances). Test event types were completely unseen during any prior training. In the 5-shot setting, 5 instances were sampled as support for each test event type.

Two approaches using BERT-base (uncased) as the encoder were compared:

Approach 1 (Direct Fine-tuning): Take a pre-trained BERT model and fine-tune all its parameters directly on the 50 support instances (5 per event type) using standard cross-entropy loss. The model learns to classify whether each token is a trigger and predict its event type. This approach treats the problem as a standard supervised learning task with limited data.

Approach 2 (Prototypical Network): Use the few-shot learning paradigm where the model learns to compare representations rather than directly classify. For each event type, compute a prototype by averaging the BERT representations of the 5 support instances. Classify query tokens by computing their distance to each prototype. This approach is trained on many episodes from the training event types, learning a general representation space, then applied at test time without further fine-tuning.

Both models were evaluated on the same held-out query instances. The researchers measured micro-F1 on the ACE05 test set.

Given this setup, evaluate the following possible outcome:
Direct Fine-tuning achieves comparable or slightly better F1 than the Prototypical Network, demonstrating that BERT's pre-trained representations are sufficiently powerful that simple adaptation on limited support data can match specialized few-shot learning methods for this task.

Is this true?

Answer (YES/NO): NO